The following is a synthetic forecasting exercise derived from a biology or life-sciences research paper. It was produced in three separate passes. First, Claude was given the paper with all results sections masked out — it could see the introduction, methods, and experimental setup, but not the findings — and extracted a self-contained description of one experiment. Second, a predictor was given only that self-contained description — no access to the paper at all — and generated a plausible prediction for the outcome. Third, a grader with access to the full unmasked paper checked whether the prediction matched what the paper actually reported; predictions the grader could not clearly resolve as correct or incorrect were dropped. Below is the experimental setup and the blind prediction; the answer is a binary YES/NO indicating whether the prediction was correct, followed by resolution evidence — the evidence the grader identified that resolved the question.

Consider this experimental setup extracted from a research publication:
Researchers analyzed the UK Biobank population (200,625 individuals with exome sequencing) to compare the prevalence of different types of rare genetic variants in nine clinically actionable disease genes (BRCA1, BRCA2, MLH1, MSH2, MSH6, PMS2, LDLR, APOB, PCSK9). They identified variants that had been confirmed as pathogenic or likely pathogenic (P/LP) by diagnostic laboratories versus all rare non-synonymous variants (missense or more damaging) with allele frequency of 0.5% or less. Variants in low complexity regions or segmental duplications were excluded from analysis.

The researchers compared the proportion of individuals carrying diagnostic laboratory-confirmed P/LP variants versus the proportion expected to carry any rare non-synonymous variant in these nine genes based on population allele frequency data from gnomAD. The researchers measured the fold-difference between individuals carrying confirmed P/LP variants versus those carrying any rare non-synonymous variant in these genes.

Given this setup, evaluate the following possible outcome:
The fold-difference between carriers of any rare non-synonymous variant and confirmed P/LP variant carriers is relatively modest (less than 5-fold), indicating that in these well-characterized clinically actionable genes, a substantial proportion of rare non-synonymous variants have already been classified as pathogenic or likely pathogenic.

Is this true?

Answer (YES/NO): NO